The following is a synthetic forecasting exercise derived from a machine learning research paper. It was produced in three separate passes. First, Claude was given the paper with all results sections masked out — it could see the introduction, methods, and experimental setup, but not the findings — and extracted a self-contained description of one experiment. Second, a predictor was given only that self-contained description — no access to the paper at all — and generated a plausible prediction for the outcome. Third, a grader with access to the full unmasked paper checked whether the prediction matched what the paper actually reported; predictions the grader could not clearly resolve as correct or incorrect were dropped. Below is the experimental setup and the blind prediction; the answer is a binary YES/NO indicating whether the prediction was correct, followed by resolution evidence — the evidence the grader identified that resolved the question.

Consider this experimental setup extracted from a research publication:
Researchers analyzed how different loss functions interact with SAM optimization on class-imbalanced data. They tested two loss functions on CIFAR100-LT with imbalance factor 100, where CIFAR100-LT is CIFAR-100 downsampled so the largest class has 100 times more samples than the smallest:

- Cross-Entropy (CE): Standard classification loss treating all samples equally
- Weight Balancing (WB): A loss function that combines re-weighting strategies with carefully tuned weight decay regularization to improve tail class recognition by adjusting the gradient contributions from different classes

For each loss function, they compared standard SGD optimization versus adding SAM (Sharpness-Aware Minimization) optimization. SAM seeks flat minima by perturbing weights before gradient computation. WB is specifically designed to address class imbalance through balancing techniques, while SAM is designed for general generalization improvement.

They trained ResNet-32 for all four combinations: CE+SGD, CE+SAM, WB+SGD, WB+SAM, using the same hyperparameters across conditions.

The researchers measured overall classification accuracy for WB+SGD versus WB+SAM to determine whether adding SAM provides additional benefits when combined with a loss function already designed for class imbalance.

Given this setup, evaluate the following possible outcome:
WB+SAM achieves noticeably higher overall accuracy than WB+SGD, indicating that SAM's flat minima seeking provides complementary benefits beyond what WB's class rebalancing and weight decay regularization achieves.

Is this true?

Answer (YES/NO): NO